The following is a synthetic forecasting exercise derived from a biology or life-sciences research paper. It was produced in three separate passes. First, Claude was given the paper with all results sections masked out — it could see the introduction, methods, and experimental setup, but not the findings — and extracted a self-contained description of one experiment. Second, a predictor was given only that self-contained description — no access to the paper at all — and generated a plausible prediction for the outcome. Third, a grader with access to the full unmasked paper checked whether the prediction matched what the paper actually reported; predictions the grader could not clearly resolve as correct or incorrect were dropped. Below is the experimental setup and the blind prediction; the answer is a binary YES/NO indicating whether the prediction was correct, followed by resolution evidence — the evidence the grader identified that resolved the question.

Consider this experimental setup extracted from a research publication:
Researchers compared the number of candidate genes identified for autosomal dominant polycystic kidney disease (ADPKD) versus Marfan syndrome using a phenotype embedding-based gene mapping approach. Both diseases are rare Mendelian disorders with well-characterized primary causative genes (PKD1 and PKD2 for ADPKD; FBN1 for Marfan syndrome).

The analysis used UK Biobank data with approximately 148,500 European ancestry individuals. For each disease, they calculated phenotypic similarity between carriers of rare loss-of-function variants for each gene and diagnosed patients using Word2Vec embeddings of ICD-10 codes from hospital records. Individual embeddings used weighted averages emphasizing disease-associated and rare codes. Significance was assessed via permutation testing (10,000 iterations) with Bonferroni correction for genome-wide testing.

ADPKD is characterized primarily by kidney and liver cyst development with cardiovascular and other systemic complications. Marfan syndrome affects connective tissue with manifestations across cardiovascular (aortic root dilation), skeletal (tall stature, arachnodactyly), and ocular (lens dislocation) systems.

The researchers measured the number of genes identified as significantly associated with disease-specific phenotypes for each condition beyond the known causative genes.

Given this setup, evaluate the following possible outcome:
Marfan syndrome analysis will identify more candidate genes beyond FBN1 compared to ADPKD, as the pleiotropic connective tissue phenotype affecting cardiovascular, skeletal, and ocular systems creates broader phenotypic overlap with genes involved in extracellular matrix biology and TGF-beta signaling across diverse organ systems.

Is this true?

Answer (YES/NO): NO